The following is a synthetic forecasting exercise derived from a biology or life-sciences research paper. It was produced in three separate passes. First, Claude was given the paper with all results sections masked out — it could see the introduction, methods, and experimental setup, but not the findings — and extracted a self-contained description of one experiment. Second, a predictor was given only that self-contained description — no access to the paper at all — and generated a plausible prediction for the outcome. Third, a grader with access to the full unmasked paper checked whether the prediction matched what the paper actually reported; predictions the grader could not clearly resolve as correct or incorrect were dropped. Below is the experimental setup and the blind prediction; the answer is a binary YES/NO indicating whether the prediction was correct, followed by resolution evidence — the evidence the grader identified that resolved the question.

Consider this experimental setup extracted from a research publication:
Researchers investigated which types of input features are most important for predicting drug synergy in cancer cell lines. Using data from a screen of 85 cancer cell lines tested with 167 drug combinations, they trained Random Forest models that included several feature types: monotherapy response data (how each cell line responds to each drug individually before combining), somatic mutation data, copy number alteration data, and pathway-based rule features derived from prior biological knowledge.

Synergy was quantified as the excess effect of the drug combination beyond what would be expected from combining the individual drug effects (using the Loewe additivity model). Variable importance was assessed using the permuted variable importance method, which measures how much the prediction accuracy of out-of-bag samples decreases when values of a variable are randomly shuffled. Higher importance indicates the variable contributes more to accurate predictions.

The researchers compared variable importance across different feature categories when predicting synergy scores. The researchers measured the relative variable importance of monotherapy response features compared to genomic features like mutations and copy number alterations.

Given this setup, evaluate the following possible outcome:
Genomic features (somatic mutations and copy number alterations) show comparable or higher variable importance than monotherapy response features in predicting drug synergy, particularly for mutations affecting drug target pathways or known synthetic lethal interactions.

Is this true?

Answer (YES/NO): NO